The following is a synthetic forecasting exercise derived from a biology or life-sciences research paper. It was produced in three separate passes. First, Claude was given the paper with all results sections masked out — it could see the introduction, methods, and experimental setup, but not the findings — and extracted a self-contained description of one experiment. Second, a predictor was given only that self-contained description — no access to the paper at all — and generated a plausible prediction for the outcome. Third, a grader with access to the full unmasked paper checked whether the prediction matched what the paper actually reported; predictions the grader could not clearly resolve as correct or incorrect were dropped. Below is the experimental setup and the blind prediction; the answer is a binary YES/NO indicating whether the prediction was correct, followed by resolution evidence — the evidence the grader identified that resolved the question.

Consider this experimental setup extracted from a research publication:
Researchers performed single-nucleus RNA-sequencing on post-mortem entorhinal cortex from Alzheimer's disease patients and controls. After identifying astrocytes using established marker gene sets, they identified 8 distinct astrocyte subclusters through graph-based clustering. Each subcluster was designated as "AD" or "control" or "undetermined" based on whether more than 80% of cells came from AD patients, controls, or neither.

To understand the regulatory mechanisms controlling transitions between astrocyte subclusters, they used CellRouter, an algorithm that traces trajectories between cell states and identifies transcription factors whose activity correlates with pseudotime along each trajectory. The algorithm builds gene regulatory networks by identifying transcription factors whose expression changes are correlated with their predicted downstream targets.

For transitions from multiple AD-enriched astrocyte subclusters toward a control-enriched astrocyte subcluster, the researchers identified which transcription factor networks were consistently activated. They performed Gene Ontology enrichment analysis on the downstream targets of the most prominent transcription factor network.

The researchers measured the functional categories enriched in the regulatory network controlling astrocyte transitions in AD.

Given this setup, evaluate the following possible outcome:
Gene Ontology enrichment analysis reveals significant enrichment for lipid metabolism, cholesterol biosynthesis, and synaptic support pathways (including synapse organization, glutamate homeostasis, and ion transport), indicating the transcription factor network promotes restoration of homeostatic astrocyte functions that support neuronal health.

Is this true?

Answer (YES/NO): NO